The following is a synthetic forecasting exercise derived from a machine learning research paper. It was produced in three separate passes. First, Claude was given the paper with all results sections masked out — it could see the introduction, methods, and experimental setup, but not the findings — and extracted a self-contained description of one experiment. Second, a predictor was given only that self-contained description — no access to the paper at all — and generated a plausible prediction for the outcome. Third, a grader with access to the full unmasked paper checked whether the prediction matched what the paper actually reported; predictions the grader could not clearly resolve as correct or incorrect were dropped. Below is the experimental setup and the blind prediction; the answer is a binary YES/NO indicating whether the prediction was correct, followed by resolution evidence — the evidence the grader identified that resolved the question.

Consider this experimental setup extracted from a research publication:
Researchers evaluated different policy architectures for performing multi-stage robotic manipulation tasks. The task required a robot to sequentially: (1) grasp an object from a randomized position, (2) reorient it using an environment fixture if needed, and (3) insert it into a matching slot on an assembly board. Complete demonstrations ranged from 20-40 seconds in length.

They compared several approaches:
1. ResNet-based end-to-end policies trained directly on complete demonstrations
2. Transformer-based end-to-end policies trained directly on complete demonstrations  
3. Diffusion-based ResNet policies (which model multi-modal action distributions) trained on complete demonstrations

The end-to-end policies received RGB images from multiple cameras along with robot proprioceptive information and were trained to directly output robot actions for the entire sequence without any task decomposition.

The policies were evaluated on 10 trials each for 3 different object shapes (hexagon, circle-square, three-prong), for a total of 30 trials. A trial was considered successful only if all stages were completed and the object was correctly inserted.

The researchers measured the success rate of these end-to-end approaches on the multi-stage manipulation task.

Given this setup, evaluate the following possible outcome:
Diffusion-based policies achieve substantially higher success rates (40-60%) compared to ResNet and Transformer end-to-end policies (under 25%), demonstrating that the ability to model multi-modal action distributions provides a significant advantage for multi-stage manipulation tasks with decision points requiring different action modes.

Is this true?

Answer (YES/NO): NO